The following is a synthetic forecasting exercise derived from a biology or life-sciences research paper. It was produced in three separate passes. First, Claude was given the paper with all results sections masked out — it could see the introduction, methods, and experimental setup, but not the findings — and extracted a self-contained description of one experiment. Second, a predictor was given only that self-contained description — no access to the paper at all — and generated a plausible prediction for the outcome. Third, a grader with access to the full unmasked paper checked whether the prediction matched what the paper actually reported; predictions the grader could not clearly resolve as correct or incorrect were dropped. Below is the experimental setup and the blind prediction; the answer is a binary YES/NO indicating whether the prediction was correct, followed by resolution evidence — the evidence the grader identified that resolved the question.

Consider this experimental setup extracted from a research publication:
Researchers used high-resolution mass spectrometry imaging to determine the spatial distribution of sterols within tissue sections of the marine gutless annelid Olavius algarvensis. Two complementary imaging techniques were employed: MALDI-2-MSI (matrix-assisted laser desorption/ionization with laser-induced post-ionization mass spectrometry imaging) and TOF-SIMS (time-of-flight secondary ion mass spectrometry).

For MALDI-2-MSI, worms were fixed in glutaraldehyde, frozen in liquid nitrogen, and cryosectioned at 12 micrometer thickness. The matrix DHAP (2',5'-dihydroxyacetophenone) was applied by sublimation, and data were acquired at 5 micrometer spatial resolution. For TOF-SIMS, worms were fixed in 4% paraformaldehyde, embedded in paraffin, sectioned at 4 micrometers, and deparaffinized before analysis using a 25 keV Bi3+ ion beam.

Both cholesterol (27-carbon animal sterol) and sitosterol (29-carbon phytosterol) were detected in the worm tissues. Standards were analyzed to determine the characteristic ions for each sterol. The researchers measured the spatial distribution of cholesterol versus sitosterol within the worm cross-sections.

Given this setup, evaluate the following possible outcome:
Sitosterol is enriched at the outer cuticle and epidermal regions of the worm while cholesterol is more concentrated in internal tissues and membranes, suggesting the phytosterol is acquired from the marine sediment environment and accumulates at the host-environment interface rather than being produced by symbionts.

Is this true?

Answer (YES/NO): NO